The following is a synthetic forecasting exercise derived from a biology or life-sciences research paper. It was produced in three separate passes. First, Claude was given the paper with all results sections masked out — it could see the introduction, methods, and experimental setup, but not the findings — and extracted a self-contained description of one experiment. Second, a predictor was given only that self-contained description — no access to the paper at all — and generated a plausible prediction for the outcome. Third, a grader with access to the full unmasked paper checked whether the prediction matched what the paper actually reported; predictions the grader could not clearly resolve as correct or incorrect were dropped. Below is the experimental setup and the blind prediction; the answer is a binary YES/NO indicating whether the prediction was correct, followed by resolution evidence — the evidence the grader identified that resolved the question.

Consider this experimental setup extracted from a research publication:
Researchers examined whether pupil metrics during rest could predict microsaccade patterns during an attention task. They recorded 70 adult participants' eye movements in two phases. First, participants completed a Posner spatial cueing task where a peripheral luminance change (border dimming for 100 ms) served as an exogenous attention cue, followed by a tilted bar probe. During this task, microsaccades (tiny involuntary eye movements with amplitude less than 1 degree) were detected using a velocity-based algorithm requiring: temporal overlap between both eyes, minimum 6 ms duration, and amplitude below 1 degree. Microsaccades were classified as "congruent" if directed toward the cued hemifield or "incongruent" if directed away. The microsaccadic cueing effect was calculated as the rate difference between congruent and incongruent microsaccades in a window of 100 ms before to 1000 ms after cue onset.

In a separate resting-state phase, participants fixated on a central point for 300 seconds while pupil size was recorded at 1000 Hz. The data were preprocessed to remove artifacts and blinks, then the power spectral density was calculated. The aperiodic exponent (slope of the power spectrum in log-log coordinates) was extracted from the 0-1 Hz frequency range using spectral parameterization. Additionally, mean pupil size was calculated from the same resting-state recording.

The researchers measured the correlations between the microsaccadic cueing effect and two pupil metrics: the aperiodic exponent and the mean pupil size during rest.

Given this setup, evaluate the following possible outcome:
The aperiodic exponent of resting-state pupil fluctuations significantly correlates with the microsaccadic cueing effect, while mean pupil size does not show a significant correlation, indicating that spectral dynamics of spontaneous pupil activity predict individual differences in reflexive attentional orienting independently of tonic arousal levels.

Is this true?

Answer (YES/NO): YES